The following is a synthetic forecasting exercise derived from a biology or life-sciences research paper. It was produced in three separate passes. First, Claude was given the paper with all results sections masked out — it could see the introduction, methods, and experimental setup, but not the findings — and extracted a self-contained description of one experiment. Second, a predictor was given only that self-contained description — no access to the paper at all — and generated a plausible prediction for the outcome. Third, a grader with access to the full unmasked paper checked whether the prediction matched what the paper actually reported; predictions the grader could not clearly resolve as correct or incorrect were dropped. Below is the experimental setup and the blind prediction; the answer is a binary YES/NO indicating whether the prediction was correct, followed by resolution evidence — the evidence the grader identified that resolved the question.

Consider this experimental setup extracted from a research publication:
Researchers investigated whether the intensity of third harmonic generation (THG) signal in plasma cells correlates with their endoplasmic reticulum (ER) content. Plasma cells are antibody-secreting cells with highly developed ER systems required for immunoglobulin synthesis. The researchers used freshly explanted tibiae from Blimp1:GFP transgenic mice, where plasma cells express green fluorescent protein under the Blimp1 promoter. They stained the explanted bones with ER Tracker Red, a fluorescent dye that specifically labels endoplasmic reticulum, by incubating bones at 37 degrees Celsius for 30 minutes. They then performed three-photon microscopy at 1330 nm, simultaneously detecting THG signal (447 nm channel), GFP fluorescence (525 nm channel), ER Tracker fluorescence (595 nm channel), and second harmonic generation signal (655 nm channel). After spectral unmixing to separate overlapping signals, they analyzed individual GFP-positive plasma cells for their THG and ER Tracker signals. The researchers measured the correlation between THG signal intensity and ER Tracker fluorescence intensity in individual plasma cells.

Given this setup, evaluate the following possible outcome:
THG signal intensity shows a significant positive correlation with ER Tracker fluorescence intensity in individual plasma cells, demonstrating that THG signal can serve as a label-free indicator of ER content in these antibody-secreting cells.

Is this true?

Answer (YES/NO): YES